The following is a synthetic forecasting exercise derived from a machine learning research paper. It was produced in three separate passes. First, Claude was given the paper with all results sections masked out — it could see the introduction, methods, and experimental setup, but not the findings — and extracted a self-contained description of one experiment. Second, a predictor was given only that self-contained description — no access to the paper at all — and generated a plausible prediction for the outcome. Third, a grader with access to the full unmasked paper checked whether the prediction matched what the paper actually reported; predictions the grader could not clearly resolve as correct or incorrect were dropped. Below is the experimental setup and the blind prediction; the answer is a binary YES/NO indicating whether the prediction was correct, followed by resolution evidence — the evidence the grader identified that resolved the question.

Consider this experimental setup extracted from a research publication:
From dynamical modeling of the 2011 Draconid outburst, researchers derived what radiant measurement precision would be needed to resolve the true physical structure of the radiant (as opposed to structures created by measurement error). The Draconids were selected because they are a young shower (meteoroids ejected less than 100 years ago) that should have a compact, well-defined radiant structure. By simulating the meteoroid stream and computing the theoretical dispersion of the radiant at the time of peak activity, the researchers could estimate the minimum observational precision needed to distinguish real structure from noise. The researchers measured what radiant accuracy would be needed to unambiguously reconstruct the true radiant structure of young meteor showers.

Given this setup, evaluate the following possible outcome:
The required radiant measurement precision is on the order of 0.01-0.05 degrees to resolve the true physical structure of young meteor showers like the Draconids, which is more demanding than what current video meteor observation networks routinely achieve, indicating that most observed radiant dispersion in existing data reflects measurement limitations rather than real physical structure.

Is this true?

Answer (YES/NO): NO